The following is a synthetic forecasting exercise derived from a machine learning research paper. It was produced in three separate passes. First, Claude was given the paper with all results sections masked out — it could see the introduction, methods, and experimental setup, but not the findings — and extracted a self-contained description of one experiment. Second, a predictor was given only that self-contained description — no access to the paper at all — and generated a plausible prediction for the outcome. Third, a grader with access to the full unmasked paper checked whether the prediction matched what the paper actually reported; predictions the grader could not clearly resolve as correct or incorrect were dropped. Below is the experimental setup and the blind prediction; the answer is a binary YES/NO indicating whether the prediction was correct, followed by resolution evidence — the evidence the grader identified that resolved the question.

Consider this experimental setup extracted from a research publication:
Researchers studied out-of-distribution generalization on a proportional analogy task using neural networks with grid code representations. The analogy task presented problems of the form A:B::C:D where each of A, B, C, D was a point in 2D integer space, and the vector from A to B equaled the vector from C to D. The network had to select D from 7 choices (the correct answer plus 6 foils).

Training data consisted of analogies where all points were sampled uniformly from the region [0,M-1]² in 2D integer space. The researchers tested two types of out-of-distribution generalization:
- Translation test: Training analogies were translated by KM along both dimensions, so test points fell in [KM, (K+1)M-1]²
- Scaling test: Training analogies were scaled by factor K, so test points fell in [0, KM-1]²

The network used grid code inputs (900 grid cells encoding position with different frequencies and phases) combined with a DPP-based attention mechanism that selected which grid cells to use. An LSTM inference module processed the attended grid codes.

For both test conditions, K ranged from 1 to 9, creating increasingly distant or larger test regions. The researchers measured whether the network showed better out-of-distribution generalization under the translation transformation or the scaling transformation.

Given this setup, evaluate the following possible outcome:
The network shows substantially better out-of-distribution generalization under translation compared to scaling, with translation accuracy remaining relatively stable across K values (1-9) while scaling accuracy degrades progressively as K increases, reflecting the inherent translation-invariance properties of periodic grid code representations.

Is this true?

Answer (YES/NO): NO